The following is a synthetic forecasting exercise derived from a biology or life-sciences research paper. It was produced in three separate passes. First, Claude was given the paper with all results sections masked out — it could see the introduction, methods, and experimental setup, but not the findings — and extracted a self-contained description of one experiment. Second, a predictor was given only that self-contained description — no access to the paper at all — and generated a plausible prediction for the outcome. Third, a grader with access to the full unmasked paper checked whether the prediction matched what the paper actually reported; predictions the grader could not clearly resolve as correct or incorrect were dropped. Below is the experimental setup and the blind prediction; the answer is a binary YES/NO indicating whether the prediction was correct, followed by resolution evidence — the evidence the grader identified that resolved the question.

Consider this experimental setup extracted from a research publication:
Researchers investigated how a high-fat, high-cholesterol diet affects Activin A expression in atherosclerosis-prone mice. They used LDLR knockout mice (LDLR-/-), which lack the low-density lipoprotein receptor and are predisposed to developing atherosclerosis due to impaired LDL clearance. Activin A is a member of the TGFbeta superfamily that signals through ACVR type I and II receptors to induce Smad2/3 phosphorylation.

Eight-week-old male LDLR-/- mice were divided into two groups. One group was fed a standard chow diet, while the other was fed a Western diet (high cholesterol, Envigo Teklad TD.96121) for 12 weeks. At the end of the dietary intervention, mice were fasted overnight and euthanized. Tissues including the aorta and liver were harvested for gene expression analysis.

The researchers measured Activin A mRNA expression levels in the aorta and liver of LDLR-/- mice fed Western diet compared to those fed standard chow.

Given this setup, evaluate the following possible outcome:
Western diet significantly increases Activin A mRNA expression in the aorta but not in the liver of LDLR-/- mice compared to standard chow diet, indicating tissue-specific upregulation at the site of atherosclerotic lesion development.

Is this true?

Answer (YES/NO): NO